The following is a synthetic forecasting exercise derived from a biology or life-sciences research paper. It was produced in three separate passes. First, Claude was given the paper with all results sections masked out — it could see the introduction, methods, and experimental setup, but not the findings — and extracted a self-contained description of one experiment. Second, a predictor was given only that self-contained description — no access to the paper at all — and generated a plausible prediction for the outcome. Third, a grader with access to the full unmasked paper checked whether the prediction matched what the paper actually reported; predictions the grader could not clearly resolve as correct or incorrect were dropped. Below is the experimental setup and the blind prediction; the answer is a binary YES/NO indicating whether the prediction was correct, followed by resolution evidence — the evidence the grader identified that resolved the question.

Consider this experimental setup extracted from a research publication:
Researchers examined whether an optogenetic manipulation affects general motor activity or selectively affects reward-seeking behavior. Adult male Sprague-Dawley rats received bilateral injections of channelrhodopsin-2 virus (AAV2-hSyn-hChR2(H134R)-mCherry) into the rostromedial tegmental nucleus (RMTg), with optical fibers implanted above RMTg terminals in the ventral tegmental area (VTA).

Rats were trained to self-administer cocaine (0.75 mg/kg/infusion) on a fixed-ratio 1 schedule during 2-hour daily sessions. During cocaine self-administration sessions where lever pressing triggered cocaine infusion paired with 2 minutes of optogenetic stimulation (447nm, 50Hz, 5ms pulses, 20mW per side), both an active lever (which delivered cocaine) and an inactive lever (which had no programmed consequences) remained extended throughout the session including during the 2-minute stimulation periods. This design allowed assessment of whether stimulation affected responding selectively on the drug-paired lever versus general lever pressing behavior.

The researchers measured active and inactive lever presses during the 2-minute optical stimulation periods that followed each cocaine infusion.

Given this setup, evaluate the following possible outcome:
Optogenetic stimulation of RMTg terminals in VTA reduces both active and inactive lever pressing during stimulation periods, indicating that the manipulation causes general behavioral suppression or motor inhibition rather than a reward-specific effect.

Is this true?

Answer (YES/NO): NO